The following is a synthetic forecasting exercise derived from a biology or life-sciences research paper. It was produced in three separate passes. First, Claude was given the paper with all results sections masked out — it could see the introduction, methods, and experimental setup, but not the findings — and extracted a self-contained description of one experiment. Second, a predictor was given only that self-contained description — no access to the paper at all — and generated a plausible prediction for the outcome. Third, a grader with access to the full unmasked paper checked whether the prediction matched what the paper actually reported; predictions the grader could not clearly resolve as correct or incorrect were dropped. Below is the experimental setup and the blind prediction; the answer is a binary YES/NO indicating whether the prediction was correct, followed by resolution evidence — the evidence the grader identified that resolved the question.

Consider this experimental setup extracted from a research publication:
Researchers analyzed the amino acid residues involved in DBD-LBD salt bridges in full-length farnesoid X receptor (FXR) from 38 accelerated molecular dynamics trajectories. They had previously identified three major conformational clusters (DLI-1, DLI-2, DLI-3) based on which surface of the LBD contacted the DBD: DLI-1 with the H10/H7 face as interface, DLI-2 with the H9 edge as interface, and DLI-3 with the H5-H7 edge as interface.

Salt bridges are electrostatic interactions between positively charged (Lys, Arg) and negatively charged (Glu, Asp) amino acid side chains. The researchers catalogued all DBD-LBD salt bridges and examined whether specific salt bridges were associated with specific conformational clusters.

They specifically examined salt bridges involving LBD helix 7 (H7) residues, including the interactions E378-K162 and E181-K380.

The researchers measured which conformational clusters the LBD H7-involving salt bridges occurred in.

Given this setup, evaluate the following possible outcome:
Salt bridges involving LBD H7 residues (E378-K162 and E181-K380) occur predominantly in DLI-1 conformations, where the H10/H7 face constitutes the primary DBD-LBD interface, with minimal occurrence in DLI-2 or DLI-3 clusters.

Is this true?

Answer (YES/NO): NO